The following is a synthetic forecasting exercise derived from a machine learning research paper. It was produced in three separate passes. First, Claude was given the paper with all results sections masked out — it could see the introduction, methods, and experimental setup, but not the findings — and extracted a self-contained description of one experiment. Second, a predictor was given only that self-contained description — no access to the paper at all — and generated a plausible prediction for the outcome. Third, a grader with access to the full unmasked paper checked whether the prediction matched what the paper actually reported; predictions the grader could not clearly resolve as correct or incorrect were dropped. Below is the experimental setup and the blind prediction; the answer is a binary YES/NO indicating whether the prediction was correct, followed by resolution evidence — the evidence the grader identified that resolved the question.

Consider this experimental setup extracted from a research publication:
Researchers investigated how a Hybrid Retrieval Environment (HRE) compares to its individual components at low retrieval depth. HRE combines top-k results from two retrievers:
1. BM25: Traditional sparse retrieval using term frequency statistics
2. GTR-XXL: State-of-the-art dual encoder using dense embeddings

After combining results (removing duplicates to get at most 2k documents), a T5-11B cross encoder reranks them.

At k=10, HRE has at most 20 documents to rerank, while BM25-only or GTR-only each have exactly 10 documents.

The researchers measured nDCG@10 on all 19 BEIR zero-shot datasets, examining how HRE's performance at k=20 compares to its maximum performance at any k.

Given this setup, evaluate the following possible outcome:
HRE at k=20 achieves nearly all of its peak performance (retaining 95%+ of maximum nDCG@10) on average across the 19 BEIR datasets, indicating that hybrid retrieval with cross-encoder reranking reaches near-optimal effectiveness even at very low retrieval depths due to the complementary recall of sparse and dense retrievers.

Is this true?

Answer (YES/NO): YES